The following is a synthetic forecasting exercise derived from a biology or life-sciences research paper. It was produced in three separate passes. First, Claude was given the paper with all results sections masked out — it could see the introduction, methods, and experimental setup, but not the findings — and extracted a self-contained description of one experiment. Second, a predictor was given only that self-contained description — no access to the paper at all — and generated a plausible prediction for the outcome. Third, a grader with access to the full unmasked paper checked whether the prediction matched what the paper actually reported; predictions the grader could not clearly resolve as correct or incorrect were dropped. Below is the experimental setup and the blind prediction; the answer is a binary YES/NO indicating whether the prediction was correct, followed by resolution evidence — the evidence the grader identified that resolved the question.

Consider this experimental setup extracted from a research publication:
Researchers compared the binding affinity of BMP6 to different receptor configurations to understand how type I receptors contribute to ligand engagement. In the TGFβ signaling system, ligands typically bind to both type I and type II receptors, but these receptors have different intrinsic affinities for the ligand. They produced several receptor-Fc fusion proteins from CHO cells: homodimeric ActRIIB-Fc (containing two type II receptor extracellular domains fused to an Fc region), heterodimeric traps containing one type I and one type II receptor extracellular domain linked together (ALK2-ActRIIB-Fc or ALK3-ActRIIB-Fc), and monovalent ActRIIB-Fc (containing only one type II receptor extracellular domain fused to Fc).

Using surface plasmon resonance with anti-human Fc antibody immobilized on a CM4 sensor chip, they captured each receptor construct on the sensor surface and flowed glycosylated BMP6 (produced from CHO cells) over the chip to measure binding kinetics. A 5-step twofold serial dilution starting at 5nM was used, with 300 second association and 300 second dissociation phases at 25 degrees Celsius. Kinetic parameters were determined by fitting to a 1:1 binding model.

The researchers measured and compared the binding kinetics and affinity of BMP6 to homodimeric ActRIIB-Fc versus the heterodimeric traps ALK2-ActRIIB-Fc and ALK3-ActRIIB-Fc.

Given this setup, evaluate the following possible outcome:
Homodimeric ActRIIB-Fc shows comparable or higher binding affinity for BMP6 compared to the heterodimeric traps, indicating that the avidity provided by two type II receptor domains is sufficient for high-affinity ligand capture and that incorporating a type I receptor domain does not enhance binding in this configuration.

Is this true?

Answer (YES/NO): NO